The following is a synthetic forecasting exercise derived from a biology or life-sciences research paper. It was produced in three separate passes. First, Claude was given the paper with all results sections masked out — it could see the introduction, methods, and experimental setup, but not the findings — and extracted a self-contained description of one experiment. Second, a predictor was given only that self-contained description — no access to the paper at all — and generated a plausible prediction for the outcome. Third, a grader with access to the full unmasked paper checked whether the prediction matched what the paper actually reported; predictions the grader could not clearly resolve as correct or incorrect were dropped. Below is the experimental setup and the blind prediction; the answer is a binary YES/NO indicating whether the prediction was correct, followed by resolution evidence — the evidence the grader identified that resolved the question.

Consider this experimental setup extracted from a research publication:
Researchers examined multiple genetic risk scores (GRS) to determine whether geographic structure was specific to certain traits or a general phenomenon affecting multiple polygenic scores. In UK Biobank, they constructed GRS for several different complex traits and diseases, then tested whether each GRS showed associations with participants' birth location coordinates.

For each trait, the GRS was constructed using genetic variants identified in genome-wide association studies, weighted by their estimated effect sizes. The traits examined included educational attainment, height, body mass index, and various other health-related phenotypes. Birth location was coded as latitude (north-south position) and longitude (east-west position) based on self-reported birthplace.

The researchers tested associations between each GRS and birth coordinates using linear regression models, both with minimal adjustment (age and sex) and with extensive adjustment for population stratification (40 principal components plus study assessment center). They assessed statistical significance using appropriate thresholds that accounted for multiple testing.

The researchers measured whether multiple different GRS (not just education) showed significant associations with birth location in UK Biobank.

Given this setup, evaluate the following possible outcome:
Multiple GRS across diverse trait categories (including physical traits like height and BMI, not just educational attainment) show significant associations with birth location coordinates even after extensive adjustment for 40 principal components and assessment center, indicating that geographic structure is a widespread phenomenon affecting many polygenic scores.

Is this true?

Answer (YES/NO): YES